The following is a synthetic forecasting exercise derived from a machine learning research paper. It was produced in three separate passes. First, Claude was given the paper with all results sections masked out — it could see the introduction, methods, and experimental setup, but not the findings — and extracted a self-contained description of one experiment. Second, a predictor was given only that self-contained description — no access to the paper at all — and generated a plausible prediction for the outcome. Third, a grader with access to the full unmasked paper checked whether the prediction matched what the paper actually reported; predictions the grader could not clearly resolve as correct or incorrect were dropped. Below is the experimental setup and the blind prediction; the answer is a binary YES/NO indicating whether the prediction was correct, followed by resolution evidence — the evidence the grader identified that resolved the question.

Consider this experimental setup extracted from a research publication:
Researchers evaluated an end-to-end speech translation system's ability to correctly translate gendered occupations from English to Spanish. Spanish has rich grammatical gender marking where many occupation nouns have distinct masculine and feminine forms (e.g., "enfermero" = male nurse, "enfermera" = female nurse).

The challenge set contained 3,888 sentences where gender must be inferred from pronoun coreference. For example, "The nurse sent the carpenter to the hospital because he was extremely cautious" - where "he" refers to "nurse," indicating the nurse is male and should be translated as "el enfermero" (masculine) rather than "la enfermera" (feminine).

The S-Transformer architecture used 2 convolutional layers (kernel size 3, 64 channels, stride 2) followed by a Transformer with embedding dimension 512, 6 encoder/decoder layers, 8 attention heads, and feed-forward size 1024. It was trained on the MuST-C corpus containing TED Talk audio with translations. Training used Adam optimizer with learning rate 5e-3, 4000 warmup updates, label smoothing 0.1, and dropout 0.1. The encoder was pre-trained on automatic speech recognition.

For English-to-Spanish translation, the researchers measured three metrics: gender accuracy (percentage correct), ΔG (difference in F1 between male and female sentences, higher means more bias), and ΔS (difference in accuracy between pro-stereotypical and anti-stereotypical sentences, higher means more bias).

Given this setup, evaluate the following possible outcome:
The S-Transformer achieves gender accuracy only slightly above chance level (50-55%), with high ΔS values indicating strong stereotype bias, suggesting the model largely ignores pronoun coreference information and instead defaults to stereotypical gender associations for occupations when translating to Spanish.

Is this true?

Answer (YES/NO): NO